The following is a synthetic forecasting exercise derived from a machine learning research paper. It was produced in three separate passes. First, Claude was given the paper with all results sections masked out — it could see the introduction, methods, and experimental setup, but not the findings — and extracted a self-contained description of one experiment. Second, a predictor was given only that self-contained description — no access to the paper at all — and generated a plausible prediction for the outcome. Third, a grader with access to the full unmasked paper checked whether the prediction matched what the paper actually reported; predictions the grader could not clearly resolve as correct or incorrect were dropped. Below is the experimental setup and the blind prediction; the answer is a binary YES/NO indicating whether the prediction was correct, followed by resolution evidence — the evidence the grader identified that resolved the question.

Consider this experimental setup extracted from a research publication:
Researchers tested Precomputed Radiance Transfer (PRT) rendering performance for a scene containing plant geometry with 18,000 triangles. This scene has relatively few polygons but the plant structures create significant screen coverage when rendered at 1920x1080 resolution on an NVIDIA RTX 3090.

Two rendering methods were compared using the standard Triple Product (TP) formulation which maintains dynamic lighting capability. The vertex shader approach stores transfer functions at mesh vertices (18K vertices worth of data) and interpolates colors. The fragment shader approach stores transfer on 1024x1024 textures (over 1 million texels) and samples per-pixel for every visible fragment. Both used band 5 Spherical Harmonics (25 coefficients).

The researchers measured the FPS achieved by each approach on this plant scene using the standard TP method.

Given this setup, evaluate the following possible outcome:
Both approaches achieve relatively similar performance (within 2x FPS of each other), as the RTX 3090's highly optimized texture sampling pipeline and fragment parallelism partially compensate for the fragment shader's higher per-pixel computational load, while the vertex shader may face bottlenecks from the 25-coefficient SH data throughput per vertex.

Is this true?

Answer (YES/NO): NO